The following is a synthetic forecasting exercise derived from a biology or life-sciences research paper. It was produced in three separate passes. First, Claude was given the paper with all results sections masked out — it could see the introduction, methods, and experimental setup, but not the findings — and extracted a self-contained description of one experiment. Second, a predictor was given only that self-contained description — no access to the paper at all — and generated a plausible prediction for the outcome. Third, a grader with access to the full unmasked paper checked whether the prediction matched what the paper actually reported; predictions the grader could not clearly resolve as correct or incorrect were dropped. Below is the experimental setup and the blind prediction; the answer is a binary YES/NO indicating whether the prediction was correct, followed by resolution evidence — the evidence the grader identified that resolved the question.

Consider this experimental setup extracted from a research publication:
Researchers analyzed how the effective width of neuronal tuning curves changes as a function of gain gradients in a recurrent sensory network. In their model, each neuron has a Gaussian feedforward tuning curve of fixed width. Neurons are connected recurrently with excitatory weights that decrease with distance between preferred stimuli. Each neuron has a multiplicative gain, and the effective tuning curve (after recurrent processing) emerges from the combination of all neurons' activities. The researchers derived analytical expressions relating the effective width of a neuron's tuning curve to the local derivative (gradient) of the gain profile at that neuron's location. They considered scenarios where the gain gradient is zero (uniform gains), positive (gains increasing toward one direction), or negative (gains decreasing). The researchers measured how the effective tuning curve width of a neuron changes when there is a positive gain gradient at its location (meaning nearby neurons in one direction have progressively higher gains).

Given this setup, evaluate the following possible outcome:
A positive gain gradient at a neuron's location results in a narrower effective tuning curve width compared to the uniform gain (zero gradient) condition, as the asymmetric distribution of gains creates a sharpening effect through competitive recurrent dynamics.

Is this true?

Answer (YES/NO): YES